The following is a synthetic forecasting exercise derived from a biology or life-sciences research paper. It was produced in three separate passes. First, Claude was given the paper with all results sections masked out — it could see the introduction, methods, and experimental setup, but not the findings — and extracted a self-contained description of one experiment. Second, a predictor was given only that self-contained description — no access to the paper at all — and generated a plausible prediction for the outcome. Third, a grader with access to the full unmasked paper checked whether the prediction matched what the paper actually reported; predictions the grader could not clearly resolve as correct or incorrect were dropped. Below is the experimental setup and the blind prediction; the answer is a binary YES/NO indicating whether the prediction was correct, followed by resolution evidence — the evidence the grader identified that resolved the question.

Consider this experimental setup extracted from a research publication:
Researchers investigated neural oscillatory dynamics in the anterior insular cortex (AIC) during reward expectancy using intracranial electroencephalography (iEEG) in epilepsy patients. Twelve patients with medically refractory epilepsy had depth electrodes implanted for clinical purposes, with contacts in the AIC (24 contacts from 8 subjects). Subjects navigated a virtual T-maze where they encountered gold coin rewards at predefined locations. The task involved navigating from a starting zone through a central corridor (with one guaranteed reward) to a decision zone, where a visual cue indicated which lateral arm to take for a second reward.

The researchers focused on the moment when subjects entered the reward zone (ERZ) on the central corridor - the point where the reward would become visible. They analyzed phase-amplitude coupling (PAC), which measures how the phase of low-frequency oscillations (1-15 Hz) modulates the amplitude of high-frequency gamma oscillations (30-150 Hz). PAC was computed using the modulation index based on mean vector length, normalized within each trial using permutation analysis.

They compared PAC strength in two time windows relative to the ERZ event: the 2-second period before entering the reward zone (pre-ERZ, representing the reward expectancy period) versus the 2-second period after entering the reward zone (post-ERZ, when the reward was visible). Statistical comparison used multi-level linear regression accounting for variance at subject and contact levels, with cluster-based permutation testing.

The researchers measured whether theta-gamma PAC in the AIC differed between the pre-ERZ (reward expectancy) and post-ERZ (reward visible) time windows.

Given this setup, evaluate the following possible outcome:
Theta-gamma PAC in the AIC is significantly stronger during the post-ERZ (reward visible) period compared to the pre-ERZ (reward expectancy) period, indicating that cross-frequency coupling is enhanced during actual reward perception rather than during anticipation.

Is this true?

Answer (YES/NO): NO